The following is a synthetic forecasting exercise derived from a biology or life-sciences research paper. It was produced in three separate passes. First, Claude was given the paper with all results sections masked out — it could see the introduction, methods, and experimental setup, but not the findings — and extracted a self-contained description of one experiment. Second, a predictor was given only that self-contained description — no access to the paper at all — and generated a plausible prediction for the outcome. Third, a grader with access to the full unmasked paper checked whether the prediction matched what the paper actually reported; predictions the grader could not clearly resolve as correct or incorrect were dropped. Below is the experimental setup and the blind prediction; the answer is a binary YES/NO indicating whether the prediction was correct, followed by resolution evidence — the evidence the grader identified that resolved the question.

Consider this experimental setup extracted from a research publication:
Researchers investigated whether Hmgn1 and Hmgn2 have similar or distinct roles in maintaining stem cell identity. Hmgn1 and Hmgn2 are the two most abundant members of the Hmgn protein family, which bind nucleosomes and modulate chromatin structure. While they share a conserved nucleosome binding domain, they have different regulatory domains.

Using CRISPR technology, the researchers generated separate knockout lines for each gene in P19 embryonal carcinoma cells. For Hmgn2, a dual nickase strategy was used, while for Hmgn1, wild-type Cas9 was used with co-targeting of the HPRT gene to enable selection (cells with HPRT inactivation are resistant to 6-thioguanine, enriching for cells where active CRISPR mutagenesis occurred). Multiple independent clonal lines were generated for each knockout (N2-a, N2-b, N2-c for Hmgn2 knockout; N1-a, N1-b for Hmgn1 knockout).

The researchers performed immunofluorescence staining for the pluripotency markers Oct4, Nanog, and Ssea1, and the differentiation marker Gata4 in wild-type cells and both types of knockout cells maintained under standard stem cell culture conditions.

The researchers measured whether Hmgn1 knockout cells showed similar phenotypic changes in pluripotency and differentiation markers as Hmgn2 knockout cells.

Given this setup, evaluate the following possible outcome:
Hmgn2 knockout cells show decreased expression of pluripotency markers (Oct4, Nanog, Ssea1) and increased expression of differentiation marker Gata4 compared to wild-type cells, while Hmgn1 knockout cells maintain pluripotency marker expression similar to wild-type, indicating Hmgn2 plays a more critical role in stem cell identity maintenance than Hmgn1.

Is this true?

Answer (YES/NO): NO